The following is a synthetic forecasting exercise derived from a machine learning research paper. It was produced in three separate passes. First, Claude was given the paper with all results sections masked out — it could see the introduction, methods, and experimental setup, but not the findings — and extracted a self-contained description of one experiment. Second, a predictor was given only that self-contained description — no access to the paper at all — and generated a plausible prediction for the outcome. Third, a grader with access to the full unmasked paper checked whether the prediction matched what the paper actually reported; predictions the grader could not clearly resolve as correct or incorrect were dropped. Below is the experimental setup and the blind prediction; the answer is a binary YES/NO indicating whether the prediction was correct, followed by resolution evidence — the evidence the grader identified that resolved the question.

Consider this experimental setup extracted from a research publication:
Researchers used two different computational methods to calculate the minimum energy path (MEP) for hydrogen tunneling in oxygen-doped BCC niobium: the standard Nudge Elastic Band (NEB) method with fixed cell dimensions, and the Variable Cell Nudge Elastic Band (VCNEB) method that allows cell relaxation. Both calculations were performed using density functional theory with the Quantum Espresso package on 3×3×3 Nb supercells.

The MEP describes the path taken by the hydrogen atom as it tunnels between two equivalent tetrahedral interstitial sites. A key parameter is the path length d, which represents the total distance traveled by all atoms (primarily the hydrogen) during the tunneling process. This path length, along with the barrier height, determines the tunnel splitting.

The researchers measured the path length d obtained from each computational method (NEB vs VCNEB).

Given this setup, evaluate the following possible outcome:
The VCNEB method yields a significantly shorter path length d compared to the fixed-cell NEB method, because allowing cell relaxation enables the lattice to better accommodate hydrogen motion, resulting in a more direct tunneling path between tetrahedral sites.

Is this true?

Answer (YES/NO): NO